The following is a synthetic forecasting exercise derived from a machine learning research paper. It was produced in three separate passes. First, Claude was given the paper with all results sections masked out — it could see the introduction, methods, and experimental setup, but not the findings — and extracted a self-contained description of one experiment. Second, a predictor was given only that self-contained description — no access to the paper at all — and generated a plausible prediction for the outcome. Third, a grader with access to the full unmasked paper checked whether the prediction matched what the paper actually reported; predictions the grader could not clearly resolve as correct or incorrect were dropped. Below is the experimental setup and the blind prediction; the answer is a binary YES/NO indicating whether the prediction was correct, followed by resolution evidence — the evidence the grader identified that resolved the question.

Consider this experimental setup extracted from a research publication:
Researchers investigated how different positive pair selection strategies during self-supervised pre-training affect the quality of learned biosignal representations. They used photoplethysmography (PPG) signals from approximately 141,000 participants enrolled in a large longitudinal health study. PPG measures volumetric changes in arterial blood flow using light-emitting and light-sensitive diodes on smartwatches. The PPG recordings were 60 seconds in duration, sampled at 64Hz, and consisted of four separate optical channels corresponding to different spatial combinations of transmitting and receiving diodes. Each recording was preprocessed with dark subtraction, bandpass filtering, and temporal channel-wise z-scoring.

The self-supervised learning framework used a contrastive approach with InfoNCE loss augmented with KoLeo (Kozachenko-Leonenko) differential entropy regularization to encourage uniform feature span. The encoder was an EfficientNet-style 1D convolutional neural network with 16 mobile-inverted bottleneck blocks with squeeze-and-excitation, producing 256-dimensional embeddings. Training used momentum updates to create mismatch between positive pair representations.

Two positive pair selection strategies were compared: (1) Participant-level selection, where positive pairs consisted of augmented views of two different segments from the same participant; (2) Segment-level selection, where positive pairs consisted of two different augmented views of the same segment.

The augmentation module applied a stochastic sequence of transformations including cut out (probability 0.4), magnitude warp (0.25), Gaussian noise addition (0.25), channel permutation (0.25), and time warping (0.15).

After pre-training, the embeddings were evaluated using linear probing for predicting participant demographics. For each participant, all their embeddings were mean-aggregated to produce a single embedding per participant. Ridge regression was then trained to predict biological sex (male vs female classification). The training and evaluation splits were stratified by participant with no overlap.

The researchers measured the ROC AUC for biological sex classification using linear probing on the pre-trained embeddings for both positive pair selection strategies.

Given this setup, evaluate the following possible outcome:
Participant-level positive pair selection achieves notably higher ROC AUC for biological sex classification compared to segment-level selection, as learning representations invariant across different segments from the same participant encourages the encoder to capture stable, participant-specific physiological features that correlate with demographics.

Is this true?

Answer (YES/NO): YES